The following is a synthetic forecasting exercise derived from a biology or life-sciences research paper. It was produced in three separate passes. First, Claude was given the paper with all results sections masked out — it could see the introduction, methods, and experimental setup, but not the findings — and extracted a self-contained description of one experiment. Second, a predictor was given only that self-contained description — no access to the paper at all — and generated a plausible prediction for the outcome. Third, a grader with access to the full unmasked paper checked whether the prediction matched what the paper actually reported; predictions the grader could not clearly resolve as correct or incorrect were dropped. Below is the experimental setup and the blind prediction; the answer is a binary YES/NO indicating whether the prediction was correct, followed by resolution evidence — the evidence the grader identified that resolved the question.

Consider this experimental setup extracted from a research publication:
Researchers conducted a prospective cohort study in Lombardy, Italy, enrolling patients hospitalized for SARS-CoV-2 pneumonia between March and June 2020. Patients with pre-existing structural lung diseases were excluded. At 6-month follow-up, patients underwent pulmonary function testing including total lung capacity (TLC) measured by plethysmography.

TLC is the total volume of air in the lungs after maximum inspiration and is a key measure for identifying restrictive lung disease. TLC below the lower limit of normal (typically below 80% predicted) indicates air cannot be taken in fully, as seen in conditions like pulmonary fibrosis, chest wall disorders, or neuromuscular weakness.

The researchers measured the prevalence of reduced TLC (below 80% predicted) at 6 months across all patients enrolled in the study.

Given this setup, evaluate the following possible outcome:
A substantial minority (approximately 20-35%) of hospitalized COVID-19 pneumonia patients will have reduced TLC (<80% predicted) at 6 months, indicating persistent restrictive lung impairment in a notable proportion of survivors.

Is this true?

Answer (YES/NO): NO